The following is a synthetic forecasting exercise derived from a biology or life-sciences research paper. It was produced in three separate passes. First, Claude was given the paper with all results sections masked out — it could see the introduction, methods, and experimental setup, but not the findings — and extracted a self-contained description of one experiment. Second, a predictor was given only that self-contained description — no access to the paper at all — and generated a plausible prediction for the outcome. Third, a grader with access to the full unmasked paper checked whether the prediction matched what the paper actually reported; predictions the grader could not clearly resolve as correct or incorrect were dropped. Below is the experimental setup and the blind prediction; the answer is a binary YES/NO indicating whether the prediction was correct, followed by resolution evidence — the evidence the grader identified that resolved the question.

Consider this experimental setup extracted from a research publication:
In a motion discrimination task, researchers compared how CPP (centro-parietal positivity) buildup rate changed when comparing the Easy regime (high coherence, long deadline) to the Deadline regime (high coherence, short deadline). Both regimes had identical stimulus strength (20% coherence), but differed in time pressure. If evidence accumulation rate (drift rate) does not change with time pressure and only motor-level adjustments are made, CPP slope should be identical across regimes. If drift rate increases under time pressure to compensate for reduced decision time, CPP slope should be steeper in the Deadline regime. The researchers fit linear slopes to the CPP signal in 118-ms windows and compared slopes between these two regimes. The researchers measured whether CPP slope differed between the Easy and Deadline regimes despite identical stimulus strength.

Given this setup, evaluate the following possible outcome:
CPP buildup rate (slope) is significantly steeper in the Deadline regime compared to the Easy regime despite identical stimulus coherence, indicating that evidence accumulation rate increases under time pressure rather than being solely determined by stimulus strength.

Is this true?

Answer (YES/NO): YES